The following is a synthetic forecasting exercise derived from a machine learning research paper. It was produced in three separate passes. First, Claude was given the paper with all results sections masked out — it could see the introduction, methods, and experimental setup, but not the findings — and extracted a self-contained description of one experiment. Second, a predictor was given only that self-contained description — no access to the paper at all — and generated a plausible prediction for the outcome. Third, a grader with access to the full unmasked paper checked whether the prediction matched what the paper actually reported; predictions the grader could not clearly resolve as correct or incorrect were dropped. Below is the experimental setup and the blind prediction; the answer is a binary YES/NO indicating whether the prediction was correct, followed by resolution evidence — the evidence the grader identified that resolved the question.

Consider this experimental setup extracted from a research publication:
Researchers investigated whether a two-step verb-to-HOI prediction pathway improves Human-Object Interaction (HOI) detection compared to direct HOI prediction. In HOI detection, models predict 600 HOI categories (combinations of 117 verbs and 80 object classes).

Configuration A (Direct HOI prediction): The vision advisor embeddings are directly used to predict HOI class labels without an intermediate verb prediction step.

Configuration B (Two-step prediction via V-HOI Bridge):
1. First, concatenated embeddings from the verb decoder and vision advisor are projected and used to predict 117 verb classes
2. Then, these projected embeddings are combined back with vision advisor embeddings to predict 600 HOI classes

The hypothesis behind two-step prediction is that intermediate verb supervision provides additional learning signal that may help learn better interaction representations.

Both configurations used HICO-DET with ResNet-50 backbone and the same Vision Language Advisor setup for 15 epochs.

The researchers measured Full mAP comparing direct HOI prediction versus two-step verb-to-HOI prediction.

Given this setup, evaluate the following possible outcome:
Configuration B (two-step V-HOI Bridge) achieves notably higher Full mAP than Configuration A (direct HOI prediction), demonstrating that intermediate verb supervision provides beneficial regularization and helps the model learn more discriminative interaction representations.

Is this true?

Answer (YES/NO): YES